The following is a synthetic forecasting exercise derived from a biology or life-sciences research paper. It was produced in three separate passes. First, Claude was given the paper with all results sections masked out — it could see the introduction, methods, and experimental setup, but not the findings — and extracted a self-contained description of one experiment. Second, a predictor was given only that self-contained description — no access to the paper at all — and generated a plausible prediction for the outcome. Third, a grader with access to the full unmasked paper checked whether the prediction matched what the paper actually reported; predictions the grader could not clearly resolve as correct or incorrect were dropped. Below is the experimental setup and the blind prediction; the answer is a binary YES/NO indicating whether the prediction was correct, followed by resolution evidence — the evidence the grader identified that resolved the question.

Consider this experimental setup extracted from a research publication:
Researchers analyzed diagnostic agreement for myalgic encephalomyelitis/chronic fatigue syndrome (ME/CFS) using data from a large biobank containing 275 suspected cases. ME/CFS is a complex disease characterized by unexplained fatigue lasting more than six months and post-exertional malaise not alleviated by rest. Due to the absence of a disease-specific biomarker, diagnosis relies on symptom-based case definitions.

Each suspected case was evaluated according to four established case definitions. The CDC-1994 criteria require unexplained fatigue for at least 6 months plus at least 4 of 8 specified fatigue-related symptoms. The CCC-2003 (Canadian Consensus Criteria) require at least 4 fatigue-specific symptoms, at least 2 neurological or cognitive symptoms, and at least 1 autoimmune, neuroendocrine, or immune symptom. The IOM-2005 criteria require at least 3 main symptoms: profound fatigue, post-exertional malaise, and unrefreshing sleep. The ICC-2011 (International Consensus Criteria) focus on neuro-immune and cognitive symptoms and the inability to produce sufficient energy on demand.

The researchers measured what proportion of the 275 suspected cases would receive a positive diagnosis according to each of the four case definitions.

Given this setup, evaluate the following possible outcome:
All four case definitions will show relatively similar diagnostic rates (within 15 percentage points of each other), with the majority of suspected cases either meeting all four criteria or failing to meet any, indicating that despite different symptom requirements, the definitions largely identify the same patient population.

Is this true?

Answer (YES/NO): NO